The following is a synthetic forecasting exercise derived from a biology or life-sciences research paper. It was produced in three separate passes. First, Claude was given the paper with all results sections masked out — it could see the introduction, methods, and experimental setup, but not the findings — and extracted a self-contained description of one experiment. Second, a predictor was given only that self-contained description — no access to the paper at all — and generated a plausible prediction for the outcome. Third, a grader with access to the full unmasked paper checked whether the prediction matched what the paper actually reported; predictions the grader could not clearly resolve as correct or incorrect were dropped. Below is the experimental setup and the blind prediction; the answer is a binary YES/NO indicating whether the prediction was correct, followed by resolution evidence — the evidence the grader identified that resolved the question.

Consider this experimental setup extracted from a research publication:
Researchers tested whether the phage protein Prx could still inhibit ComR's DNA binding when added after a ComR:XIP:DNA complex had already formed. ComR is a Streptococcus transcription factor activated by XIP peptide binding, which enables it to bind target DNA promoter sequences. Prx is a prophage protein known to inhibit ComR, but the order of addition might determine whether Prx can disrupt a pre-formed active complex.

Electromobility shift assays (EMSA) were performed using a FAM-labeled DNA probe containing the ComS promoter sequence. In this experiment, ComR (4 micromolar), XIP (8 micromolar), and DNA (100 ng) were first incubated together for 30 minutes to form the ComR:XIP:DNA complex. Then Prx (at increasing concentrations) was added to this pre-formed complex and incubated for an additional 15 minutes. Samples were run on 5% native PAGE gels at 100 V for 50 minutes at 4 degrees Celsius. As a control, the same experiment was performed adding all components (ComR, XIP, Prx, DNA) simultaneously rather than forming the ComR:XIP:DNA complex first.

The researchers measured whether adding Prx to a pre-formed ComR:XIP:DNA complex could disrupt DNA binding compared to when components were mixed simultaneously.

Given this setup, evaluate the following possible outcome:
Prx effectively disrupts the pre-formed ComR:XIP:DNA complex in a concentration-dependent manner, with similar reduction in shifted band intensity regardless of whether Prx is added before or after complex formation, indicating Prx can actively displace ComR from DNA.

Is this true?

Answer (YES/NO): NO